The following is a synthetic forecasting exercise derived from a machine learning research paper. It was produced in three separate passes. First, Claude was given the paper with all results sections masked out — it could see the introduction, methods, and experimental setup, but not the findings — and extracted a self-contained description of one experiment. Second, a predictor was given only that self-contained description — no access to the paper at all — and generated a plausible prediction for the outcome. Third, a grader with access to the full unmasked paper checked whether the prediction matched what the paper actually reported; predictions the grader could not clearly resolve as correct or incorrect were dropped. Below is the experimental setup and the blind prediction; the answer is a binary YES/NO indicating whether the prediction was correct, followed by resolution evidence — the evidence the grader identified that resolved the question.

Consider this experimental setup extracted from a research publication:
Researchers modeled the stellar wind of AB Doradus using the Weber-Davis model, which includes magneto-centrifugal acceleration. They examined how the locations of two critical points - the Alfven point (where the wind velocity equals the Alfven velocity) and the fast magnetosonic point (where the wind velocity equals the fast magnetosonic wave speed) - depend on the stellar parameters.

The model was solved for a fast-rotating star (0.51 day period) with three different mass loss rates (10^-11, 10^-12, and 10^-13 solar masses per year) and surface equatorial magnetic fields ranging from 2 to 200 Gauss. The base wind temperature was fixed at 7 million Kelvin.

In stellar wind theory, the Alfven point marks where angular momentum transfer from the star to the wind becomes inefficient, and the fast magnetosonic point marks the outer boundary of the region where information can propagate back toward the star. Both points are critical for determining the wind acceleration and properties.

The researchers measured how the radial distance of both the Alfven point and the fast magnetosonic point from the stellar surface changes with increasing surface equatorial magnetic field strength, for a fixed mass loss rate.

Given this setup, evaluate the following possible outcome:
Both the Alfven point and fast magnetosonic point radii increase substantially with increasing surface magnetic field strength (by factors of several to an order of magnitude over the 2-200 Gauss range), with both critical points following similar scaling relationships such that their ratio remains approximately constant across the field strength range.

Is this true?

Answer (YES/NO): NO